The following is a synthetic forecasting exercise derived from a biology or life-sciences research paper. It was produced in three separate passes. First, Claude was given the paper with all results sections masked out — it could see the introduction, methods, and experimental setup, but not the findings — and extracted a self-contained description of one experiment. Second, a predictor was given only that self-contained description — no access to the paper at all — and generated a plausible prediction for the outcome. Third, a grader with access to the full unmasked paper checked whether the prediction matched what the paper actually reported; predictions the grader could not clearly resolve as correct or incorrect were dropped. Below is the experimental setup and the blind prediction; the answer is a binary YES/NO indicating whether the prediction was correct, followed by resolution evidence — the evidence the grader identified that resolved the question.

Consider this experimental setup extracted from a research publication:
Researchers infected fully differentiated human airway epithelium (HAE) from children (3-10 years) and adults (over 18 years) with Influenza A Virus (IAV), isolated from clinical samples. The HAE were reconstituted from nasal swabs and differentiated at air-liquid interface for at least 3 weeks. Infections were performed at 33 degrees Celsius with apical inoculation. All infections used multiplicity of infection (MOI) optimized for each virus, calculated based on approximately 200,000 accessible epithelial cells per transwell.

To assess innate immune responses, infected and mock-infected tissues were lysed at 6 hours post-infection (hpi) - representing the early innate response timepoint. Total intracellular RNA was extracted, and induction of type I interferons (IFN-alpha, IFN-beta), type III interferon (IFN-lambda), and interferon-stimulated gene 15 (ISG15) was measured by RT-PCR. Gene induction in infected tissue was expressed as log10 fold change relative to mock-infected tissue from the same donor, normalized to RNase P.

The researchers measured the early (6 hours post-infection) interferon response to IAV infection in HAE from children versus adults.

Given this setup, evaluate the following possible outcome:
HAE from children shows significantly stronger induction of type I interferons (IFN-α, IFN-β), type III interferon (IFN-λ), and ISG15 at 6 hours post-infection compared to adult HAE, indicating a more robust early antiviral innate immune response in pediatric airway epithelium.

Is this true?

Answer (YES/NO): NO